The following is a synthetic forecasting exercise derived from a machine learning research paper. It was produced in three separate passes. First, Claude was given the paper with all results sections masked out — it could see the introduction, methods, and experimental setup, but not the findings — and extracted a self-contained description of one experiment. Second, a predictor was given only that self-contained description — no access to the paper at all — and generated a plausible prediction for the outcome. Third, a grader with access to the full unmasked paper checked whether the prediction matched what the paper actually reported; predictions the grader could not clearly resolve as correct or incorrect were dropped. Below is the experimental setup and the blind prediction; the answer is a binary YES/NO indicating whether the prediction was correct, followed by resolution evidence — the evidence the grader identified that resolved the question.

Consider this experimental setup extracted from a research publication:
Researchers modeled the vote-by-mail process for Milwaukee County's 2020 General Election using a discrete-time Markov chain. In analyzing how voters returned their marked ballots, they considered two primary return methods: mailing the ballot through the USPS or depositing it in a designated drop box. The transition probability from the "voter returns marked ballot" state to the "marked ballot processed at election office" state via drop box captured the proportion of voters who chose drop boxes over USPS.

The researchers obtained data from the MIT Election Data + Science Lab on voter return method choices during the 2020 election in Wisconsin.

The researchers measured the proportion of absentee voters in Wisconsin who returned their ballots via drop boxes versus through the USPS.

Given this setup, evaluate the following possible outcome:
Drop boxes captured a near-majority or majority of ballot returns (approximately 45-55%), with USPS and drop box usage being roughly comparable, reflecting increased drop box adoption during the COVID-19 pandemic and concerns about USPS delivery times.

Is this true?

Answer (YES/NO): YES